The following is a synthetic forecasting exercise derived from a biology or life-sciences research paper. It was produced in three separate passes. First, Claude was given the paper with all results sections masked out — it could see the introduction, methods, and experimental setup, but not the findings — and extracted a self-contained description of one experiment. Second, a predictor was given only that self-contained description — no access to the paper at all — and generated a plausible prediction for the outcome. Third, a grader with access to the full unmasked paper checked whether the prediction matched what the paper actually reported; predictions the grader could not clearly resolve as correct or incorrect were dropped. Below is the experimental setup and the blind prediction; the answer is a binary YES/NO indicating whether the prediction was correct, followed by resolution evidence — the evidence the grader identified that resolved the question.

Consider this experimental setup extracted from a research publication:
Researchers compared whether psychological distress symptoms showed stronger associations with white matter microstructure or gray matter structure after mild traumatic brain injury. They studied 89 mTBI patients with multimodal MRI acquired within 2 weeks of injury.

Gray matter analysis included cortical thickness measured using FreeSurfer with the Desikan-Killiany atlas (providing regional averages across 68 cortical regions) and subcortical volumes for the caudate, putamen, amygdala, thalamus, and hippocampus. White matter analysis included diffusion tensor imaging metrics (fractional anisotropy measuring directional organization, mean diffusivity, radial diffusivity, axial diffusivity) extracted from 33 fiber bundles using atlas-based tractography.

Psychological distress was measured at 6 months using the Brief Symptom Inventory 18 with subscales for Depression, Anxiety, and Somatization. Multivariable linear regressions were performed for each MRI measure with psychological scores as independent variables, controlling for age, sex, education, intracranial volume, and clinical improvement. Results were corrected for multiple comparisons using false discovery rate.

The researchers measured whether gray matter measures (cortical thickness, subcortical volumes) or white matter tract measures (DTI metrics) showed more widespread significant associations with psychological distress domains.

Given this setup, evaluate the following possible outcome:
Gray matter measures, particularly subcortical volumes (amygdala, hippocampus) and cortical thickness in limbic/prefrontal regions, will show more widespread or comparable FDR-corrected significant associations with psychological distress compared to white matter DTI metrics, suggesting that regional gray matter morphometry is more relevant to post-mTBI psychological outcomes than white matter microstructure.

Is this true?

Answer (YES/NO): YES